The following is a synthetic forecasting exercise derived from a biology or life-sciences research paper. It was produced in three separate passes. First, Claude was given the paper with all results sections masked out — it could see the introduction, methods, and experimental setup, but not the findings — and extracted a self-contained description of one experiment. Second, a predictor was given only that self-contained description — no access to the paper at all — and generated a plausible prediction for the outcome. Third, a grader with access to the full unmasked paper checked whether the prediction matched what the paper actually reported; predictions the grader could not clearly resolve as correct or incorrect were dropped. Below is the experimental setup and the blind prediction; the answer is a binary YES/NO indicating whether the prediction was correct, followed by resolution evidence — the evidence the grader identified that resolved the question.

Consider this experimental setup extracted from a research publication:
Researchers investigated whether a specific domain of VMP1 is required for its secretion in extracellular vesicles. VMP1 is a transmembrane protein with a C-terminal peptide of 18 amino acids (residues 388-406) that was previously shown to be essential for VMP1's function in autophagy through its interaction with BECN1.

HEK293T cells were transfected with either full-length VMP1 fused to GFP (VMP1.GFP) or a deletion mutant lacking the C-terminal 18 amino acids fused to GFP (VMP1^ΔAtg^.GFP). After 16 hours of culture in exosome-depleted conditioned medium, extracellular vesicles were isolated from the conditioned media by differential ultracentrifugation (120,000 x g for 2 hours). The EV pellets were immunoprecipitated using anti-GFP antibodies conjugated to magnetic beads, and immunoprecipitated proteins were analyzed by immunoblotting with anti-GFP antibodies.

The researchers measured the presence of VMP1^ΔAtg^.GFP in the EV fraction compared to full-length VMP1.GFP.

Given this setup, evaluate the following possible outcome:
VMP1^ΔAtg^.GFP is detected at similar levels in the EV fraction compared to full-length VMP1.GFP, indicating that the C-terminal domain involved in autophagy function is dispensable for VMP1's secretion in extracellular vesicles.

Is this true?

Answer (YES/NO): NO